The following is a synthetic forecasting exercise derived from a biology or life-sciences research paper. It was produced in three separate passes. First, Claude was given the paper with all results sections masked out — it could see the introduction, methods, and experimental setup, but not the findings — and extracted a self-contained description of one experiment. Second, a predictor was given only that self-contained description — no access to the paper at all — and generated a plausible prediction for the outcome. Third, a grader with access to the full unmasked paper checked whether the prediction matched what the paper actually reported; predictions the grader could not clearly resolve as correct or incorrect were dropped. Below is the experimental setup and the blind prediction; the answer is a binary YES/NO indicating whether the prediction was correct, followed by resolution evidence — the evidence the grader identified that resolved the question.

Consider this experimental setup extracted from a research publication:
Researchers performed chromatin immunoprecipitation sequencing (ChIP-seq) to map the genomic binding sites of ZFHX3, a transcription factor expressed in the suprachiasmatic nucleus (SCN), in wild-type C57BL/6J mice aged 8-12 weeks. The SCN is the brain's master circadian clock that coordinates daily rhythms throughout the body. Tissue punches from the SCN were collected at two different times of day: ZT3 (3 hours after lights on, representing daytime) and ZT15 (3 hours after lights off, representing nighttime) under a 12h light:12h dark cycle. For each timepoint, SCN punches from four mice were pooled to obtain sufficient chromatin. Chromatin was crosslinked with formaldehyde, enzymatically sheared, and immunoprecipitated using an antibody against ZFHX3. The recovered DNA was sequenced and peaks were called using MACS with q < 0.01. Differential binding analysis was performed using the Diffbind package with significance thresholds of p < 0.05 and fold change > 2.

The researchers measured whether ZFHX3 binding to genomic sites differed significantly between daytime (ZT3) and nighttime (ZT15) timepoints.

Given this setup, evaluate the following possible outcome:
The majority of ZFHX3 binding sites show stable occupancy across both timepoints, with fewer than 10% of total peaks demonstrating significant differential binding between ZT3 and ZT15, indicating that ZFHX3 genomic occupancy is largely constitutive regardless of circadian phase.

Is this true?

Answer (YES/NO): YES